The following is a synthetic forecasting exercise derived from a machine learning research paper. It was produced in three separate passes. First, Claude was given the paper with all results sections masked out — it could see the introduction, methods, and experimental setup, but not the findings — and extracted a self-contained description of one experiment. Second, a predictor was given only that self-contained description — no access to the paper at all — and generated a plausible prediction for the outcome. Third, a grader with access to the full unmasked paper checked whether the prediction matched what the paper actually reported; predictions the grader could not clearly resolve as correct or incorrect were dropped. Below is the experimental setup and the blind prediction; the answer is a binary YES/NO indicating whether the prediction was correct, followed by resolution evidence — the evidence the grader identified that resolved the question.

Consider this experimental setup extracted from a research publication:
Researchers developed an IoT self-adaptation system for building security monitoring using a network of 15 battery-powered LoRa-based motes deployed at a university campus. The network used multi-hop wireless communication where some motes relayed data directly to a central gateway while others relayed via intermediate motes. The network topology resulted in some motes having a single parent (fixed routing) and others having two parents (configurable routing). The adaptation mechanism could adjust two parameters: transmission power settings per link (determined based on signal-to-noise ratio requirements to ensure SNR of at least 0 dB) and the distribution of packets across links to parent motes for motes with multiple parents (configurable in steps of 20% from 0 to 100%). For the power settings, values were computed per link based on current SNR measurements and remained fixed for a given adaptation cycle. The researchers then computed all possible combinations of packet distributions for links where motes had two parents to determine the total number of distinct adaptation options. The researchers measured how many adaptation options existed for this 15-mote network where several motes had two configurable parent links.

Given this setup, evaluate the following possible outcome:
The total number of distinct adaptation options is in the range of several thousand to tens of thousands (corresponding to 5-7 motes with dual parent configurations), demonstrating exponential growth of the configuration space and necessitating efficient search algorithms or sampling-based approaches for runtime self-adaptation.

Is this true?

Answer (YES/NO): NO